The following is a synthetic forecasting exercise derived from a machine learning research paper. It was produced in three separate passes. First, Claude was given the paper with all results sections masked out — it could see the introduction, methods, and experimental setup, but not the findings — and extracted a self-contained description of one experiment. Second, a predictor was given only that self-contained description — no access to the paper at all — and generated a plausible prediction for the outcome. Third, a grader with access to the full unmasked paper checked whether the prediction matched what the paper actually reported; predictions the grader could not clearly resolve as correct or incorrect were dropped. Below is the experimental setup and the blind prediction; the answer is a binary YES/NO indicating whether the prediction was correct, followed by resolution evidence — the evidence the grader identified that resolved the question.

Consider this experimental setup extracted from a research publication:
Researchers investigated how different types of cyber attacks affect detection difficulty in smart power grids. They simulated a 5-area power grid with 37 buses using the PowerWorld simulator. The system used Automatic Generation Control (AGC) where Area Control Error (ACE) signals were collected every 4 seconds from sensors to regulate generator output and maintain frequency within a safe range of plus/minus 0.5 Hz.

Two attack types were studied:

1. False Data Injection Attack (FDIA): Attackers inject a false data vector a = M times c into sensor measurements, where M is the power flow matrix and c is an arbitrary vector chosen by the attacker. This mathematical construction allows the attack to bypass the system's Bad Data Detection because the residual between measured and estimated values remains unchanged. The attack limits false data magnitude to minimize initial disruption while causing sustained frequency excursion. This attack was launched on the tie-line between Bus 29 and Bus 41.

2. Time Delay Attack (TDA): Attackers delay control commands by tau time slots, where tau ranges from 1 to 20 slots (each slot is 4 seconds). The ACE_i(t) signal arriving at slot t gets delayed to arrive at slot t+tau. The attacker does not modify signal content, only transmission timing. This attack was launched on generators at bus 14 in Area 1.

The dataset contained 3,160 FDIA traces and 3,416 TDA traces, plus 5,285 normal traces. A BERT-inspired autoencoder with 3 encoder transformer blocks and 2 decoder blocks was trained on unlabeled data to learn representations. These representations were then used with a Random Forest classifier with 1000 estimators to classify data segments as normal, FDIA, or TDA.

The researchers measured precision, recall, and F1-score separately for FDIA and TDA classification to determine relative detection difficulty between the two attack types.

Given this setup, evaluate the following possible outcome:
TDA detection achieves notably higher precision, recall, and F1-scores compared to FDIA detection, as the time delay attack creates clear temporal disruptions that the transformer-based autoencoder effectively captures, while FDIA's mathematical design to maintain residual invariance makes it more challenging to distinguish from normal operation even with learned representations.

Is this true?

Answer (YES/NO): NO